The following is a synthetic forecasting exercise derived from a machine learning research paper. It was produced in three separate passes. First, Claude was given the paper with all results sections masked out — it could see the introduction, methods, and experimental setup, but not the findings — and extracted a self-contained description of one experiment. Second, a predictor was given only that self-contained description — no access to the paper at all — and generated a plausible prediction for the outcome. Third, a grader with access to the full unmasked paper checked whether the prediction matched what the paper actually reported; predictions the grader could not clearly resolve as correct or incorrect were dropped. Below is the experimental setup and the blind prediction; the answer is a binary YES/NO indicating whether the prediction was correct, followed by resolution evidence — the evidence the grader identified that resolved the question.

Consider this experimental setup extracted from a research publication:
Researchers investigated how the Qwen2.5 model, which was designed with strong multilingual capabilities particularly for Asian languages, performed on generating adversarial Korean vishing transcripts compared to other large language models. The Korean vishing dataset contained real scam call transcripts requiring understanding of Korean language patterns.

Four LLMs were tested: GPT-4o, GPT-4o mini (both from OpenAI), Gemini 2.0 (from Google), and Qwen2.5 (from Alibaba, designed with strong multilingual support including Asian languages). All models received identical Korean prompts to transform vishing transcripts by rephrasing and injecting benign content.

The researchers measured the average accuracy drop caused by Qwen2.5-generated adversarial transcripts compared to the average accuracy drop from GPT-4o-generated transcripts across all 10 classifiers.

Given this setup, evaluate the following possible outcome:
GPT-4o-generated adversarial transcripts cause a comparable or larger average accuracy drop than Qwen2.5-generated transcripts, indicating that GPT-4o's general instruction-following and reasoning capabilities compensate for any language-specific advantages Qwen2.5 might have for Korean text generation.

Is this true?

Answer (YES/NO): NO